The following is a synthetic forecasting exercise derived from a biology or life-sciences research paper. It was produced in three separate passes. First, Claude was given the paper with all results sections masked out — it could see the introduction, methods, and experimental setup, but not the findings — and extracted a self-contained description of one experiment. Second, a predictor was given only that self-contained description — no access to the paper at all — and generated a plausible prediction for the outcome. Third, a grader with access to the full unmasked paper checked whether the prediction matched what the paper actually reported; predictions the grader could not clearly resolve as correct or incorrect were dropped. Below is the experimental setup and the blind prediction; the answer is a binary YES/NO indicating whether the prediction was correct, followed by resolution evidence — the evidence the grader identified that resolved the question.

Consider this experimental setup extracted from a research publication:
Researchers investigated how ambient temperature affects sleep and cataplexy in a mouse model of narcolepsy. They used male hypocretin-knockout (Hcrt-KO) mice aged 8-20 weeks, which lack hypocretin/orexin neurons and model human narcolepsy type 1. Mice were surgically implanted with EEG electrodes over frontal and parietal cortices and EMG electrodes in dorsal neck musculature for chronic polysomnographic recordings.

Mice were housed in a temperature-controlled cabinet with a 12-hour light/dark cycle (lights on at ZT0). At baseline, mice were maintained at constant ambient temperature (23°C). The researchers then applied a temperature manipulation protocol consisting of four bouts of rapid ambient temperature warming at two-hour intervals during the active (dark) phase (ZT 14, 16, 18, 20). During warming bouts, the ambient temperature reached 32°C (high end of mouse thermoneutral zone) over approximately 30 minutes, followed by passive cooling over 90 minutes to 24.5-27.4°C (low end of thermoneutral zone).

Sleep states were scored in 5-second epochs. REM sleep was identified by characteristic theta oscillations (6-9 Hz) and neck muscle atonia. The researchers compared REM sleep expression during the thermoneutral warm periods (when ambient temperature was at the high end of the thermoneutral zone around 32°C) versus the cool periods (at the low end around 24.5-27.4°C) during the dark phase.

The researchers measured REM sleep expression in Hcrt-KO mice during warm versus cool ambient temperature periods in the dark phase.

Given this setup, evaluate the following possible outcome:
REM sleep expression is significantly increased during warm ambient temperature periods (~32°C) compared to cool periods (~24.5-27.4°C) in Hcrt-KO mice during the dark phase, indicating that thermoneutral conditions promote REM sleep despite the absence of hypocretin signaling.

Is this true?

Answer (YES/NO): YES